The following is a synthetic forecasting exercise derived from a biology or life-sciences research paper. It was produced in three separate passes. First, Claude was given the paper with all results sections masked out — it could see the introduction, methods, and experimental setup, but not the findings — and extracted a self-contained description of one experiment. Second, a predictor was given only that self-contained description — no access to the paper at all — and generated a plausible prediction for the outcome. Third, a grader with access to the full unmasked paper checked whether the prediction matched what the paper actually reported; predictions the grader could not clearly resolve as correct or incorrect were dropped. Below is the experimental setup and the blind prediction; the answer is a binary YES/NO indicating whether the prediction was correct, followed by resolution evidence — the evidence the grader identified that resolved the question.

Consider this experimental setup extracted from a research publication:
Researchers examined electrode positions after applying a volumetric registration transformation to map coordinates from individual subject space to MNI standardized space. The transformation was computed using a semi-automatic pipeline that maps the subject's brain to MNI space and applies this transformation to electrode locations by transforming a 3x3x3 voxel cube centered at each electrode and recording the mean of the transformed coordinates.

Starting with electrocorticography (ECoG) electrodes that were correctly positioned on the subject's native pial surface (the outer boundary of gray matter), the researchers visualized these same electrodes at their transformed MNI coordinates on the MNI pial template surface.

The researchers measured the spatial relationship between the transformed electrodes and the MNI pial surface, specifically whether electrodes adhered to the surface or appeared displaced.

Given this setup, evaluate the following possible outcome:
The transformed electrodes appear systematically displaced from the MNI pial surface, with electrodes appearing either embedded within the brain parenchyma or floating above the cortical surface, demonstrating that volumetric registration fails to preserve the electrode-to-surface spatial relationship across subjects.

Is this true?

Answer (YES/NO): YES